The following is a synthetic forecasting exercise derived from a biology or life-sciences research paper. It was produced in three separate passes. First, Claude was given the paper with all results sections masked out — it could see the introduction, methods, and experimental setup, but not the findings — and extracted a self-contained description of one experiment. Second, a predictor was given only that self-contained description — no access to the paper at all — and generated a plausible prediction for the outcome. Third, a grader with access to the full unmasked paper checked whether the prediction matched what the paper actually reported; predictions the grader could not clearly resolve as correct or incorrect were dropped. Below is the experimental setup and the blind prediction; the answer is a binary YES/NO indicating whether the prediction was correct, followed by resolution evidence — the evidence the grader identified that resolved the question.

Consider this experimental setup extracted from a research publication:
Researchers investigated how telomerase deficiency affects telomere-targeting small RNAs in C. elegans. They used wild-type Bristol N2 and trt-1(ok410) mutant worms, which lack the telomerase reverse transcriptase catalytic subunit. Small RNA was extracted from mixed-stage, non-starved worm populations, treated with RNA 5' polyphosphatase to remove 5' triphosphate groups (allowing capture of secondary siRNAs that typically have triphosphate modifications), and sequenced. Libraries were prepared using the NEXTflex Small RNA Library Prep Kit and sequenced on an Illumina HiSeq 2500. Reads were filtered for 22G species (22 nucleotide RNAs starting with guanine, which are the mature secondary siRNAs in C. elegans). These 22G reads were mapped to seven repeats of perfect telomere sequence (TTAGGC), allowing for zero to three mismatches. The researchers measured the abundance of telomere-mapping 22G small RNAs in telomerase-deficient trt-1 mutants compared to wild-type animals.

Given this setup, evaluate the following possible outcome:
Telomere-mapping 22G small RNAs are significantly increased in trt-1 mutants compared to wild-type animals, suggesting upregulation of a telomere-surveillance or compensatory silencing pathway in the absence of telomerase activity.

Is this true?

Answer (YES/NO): NO